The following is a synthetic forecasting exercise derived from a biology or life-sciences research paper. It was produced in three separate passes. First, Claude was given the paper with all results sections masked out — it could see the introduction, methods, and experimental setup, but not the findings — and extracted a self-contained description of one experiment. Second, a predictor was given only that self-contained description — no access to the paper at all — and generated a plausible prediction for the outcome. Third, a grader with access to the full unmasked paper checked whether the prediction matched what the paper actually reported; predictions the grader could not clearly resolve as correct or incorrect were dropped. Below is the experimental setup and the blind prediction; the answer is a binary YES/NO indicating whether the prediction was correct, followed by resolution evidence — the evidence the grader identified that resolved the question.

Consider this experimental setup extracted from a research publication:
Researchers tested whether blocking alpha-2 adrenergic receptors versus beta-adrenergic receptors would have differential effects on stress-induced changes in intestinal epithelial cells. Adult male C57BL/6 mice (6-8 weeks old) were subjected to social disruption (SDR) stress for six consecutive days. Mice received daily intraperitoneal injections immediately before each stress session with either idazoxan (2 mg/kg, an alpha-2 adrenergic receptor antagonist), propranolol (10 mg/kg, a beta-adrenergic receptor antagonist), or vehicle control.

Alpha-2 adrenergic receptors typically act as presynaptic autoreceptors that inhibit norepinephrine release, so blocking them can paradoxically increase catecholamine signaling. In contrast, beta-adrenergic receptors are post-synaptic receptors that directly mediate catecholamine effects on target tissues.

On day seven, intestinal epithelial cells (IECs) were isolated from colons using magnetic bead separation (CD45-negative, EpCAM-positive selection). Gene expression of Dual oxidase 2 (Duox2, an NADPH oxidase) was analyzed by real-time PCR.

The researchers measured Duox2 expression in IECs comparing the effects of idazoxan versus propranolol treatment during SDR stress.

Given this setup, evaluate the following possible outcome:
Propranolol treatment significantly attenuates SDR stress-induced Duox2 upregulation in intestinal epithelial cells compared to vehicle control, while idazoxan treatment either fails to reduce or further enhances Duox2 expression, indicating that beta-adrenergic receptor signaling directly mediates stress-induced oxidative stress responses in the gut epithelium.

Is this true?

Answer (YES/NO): YES